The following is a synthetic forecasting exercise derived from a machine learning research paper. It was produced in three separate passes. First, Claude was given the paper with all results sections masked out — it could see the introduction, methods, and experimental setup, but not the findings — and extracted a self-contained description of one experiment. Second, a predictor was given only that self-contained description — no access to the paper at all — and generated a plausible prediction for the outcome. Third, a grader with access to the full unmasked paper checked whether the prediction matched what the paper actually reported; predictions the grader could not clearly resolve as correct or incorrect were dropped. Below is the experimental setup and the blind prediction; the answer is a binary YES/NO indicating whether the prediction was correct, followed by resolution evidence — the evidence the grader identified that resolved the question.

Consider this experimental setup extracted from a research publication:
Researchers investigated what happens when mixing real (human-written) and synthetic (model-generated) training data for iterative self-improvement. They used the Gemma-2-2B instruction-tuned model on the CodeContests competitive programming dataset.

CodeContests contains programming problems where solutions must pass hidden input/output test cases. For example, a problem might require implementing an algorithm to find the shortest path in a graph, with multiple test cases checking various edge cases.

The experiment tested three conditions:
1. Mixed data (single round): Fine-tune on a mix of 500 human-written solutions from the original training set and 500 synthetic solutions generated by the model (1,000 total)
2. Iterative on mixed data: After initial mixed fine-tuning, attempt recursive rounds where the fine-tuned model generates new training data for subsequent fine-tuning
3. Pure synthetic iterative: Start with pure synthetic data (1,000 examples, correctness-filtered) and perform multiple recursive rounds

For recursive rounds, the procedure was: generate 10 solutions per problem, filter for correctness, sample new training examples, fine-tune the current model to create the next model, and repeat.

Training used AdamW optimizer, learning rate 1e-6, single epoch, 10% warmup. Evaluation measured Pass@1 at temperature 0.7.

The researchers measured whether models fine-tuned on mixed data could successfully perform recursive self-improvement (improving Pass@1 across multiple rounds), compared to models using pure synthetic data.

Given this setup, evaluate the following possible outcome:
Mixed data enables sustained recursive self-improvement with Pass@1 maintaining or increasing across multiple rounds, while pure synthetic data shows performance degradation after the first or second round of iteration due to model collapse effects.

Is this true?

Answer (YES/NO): NO